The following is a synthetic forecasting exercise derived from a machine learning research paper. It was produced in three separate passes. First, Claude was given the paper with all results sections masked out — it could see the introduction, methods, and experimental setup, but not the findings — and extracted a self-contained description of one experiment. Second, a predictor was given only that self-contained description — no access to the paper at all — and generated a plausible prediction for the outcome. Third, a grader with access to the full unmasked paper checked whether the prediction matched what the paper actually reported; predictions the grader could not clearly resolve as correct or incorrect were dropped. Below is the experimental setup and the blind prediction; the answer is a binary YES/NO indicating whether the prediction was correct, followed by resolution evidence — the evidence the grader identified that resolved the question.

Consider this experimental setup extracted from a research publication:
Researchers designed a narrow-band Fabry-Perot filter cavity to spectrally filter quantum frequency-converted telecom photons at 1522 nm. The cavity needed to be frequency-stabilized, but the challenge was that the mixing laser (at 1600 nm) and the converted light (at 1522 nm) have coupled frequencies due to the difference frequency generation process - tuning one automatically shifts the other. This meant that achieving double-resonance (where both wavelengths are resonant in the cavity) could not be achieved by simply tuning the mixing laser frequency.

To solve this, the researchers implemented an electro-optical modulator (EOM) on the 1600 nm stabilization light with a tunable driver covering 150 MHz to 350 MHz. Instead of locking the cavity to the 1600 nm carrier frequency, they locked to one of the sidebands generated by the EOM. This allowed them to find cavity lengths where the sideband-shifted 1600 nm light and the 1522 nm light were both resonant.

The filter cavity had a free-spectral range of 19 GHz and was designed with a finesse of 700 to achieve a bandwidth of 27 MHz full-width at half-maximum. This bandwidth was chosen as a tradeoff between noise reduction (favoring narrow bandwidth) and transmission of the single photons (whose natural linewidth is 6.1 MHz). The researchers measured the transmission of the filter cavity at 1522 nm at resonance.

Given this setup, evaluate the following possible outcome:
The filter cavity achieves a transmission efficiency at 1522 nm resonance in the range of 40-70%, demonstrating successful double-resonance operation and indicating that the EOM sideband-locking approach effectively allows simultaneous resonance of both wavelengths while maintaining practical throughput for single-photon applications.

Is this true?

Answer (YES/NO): NO